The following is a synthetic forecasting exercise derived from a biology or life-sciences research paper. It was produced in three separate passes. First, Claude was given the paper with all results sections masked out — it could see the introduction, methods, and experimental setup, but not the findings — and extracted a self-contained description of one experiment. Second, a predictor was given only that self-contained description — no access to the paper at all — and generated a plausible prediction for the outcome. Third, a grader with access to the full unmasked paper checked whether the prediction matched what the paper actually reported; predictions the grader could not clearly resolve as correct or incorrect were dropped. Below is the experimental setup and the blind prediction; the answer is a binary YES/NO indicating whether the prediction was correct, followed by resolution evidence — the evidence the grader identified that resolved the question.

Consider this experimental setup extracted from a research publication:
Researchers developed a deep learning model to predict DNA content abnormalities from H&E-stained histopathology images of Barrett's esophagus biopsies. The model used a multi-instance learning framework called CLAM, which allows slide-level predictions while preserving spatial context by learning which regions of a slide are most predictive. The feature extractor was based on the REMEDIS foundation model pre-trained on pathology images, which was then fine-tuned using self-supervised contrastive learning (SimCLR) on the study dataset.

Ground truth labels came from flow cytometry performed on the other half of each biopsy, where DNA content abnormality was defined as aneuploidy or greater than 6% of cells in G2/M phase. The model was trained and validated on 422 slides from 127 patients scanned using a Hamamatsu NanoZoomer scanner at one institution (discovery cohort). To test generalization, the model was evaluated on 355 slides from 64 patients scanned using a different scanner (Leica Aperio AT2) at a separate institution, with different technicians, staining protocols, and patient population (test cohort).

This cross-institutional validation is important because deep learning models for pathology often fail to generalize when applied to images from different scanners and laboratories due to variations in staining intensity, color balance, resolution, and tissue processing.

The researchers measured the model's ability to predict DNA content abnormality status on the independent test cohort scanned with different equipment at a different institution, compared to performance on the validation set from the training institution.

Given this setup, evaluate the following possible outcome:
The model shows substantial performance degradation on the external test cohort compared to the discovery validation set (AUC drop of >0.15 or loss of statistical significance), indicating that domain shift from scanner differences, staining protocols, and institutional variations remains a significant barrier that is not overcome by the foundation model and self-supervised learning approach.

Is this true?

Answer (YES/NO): YES